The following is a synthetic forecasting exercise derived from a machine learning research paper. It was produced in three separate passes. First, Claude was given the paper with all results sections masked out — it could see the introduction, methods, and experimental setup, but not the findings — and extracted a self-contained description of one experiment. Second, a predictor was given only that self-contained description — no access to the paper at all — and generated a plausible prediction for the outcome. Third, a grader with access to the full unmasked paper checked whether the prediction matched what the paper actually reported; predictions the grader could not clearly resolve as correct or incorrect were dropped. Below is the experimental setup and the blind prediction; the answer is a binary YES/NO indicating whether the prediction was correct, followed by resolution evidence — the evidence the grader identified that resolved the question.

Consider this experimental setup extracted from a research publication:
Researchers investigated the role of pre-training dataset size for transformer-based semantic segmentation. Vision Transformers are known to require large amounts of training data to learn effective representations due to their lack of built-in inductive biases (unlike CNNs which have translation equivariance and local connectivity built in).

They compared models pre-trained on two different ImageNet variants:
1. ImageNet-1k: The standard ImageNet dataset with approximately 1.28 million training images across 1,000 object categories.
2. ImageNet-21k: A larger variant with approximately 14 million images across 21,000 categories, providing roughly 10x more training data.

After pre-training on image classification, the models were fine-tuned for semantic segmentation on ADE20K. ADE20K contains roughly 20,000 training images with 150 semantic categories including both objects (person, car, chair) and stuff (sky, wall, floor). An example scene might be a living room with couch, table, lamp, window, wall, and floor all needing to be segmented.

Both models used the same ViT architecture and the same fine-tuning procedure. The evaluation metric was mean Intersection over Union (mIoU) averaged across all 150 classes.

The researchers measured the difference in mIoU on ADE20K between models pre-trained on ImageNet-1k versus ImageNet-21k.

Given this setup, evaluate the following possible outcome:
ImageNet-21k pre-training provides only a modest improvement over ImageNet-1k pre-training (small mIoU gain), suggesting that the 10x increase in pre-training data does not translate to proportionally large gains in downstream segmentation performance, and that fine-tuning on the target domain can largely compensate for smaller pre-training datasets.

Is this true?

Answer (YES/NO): YES